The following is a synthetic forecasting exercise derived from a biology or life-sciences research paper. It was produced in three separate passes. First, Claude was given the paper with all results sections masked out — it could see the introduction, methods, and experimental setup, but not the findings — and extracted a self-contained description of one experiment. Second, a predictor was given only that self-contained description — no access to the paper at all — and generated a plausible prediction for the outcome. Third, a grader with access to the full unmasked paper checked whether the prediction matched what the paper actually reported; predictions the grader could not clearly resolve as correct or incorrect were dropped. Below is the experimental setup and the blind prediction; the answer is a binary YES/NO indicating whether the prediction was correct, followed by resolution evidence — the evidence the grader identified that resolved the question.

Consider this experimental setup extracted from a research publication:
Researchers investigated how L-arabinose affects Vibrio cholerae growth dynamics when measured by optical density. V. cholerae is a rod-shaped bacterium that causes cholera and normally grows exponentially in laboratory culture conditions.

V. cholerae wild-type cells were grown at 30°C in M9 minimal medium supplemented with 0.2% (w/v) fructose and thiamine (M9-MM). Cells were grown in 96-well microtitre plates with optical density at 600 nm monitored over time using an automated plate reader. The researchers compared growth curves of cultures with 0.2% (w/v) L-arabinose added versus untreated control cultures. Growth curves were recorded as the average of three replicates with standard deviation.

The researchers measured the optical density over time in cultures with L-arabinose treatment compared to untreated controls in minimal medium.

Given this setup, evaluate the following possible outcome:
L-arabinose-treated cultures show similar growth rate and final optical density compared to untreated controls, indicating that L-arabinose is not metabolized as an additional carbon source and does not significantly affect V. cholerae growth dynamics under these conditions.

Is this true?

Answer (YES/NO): NO